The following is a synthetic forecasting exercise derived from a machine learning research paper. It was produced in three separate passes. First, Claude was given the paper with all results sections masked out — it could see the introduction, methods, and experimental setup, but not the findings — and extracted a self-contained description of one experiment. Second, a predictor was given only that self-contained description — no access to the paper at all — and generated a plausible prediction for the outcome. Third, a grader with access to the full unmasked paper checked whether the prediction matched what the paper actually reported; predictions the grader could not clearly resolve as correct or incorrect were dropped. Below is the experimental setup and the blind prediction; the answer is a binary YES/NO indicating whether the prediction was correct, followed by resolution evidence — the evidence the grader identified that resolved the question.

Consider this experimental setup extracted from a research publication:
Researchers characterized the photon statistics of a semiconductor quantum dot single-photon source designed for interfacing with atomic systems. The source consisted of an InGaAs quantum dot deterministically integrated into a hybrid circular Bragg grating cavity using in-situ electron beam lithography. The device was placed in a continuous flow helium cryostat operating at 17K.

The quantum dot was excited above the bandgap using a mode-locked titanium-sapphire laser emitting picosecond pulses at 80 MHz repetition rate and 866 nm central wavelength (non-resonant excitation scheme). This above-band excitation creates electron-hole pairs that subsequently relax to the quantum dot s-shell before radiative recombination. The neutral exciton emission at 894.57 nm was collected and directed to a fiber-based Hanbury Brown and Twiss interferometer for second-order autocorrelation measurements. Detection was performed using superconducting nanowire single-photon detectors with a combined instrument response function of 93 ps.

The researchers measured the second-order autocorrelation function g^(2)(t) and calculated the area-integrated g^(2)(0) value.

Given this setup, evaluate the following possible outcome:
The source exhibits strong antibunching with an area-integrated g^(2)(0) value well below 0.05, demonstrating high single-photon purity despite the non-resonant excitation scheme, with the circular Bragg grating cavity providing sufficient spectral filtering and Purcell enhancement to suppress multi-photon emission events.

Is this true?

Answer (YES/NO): NO